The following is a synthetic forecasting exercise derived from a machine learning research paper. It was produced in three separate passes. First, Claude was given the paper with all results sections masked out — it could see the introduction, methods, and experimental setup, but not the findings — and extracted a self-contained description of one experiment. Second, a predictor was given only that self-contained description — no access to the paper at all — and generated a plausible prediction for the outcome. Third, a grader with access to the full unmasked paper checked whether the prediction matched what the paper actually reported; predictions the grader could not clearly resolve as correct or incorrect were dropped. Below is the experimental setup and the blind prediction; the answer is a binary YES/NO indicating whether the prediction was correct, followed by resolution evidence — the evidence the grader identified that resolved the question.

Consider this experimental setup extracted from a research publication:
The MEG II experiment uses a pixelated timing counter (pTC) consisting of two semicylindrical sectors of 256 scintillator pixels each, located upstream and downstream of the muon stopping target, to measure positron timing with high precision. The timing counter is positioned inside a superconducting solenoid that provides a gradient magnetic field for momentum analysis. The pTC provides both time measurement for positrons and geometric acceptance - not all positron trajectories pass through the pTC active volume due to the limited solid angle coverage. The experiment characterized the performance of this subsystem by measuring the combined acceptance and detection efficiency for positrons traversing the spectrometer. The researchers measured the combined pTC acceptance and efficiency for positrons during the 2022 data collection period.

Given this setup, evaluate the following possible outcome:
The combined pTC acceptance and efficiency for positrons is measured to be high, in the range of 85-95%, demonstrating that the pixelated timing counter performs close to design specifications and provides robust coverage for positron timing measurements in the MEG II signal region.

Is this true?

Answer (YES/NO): YES